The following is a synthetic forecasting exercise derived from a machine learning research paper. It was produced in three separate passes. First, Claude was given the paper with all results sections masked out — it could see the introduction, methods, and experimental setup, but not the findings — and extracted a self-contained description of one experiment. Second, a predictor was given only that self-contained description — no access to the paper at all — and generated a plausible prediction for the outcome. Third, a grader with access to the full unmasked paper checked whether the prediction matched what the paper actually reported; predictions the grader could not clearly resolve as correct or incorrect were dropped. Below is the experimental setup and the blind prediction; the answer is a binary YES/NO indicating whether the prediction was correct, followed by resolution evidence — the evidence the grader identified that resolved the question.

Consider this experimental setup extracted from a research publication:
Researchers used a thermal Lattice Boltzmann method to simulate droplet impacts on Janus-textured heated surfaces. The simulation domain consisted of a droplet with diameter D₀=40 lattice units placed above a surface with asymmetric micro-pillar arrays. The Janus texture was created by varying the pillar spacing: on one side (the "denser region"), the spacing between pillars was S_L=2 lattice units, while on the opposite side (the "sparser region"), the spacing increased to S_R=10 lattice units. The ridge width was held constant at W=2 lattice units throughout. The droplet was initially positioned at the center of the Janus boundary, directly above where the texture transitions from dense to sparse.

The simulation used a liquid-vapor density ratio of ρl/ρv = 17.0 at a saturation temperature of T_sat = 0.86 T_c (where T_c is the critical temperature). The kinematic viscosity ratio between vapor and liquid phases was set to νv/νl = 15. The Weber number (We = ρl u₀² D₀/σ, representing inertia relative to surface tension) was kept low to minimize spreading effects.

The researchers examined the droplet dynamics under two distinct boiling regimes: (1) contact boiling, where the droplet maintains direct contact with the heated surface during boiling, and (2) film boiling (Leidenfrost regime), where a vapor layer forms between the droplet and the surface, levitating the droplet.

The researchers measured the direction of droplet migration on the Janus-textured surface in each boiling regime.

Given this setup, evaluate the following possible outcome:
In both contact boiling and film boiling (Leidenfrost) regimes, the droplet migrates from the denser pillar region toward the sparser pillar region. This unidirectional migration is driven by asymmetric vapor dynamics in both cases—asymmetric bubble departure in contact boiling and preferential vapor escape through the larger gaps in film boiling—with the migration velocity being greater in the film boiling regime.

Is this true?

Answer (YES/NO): NO